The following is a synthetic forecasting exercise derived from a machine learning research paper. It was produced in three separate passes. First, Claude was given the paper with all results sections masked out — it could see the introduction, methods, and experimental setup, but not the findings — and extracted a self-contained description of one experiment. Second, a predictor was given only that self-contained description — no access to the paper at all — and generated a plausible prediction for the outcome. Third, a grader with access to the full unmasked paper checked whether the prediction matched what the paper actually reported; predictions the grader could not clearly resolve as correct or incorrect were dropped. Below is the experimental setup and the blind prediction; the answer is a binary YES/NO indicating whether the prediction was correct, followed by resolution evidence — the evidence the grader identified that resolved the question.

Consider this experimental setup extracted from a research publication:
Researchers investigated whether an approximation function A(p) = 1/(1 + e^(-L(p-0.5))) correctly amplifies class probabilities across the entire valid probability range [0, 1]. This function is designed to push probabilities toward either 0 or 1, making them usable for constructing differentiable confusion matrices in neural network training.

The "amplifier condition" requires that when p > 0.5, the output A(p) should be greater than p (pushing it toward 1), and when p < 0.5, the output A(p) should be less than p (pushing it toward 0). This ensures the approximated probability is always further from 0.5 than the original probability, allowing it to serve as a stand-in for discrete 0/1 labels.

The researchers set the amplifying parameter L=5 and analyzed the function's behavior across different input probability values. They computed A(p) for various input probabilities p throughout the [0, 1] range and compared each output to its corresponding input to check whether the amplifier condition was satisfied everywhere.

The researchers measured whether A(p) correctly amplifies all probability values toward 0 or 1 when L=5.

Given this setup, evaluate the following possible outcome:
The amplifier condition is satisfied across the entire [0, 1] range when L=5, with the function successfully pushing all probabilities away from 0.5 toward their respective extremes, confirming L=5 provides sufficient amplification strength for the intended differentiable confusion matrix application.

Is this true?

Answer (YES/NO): NO